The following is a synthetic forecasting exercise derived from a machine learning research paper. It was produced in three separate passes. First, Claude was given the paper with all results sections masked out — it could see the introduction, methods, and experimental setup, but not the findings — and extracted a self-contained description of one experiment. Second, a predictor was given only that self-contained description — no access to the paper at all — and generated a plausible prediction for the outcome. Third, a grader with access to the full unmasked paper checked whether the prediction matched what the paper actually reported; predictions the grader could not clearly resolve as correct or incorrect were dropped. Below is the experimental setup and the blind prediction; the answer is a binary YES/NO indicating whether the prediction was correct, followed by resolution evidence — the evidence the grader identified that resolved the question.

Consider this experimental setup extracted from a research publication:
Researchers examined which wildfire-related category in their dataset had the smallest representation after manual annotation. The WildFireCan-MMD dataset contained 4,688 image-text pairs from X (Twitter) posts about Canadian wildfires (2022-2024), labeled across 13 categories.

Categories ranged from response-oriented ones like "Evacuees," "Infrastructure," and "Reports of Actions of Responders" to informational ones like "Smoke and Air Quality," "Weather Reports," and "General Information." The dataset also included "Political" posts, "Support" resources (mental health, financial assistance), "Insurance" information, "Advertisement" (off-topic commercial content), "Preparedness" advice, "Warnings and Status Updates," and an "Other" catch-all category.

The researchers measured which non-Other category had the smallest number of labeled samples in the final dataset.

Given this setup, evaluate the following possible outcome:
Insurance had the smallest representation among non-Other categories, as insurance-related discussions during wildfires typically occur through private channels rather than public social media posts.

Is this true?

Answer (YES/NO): NO